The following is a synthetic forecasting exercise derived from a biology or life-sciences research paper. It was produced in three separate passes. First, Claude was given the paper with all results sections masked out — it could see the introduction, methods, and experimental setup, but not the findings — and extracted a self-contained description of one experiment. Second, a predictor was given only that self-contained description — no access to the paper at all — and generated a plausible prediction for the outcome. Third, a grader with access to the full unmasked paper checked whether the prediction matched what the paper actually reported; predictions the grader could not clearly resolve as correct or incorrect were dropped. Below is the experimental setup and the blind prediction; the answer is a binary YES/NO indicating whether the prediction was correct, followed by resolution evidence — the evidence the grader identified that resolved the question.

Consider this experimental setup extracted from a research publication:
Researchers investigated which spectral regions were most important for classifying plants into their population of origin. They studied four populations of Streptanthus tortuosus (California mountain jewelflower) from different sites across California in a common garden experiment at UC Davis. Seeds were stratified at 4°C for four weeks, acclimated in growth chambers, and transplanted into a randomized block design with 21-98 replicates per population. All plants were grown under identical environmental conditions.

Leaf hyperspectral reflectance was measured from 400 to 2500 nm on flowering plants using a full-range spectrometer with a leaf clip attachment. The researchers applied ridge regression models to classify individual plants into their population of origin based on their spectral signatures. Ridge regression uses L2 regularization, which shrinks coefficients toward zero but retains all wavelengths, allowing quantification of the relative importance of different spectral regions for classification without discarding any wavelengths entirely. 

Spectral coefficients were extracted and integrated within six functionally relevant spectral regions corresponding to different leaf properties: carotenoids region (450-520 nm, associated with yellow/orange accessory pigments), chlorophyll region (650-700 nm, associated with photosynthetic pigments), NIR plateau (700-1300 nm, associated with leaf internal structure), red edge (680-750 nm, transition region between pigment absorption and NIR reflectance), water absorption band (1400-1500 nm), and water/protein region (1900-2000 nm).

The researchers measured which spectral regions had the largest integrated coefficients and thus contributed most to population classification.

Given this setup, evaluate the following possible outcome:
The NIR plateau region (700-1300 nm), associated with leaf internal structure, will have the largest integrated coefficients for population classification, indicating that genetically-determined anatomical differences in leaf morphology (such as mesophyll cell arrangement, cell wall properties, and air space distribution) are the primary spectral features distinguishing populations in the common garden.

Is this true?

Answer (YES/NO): NO